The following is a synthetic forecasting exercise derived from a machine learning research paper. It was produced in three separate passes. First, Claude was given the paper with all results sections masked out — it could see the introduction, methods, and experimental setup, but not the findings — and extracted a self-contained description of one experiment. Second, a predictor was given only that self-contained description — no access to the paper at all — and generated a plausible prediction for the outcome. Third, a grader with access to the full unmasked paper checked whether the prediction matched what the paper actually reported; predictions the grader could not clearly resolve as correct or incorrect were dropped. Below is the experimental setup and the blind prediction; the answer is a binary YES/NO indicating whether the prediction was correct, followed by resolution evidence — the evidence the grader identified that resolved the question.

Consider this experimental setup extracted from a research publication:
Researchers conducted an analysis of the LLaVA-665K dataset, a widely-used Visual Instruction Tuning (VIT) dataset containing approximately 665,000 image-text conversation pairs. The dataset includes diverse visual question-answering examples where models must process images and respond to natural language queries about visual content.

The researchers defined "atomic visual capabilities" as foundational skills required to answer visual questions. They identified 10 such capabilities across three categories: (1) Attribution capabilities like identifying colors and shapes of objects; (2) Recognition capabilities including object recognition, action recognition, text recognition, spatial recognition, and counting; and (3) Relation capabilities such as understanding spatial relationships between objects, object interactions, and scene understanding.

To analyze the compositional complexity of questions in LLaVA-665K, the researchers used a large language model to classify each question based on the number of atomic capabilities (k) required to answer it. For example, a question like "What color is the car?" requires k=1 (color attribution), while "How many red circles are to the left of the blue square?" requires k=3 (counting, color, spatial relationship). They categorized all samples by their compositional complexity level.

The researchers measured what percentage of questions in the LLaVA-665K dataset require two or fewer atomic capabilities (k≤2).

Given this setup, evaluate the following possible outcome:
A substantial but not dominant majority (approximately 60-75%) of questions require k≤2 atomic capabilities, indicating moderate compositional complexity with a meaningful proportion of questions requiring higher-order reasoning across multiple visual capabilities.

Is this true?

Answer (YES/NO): NO